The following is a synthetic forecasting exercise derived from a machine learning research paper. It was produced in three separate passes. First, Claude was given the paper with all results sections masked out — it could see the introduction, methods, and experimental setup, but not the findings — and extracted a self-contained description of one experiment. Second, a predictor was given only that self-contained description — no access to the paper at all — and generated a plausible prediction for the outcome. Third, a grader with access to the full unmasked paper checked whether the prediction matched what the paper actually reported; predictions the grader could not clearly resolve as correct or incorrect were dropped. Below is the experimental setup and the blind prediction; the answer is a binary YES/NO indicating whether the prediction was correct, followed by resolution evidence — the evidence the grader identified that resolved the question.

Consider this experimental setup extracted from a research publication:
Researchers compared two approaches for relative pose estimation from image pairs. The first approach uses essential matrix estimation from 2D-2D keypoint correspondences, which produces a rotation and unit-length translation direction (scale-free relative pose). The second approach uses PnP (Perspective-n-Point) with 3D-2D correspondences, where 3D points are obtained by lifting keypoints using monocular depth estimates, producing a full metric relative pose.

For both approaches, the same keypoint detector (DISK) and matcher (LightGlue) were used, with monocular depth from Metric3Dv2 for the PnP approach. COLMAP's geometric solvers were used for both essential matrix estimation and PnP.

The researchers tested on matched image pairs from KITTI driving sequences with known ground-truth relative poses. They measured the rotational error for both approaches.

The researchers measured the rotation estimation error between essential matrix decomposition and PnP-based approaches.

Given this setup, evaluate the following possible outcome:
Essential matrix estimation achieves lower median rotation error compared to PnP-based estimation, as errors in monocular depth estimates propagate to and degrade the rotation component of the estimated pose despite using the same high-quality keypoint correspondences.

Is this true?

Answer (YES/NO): YES